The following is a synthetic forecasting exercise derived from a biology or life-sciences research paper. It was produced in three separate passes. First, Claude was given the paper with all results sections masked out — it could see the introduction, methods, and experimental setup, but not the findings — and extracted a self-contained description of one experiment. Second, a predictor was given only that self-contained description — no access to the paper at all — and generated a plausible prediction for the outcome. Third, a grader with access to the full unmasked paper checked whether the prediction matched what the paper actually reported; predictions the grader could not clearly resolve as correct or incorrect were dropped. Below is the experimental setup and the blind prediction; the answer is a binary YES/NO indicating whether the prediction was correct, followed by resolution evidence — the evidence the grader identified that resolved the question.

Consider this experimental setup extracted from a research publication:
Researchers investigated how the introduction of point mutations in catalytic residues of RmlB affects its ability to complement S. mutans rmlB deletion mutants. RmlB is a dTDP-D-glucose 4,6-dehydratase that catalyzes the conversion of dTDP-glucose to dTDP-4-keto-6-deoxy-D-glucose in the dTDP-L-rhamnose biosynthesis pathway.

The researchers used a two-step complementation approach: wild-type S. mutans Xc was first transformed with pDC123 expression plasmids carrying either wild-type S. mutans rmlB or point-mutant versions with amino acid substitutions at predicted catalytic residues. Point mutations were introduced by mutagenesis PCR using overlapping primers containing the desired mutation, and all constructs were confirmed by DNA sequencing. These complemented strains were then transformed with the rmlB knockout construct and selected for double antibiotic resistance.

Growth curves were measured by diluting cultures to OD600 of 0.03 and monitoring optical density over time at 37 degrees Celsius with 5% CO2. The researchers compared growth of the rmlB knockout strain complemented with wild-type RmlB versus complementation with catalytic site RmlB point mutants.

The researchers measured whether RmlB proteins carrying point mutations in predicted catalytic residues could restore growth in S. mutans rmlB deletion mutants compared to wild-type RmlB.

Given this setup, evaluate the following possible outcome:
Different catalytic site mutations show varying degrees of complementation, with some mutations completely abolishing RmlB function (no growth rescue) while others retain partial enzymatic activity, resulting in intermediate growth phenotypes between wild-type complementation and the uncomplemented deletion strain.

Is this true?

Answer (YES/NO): NO